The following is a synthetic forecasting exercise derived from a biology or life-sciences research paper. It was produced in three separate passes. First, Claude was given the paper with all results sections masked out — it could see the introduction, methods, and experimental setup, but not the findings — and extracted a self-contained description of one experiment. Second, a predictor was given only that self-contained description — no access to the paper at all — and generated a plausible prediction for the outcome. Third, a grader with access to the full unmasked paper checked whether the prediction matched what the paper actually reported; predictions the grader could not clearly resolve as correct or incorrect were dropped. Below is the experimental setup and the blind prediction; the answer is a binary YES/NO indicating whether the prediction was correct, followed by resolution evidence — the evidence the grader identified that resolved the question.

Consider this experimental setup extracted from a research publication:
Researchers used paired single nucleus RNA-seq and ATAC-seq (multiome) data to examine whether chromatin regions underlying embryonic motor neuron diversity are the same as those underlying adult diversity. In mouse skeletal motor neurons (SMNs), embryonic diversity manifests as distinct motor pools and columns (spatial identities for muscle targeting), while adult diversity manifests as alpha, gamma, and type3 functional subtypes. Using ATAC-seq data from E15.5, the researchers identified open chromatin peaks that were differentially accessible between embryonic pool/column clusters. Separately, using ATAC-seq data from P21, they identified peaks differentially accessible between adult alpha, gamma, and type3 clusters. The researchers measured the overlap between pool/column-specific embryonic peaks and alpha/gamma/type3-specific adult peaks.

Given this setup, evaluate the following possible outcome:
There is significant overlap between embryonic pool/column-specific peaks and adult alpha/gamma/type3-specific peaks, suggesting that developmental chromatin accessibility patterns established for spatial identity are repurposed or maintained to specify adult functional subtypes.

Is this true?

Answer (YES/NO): NO